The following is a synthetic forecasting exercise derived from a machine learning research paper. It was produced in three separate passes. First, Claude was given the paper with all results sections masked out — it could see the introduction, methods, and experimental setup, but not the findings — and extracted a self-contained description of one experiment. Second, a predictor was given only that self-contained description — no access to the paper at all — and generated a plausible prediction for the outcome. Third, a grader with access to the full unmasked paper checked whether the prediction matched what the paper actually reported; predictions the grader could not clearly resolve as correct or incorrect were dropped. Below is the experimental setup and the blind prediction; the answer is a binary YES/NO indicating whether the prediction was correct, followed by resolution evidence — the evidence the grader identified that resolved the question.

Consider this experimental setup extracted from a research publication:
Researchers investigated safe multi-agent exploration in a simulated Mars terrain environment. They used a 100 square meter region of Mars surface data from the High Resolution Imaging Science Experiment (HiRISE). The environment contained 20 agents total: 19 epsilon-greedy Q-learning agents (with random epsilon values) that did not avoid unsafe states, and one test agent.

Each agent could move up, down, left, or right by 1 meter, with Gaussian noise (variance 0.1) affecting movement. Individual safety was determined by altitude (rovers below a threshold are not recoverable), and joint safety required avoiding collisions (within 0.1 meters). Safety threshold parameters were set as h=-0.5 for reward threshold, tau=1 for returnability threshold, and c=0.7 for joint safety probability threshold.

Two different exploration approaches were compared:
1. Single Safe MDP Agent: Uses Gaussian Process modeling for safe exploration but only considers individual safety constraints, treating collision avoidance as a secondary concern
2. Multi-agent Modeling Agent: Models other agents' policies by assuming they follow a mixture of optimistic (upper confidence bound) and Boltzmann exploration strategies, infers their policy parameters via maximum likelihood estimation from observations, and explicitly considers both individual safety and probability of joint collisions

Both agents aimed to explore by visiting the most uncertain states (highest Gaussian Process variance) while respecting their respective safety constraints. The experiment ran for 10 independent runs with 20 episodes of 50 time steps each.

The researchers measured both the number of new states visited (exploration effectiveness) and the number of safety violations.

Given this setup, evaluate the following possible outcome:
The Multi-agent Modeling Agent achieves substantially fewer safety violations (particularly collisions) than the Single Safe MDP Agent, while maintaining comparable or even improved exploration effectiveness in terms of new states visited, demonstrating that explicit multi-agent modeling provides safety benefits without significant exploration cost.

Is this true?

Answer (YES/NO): YES